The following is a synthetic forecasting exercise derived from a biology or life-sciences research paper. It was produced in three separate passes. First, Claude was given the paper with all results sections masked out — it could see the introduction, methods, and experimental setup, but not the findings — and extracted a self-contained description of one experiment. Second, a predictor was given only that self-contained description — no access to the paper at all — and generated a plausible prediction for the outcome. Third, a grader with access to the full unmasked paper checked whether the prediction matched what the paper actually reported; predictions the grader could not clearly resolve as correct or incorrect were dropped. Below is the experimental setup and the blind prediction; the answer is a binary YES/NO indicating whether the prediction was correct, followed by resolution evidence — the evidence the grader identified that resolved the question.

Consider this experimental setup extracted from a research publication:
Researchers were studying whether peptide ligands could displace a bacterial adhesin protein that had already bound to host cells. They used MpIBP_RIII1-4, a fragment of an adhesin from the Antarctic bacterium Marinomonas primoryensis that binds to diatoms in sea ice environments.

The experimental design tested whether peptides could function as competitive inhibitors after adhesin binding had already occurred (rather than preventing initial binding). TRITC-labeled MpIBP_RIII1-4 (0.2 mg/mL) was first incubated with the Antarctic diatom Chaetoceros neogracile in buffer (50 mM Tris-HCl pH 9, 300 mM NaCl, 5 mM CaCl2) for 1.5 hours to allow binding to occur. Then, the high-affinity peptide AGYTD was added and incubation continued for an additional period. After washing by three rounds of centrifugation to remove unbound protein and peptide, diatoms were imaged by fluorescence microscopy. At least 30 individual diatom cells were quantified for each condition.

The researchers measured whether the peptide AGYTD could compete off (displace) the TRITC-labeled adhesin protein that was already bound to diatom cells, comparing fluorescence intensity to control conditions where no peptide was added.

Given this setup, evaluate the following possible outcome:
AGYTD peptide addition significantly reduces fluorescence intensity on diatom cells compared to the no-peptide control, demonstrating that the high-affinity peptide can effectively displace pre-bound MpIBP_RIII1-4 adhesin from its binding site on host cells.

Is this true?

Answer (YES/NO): YES